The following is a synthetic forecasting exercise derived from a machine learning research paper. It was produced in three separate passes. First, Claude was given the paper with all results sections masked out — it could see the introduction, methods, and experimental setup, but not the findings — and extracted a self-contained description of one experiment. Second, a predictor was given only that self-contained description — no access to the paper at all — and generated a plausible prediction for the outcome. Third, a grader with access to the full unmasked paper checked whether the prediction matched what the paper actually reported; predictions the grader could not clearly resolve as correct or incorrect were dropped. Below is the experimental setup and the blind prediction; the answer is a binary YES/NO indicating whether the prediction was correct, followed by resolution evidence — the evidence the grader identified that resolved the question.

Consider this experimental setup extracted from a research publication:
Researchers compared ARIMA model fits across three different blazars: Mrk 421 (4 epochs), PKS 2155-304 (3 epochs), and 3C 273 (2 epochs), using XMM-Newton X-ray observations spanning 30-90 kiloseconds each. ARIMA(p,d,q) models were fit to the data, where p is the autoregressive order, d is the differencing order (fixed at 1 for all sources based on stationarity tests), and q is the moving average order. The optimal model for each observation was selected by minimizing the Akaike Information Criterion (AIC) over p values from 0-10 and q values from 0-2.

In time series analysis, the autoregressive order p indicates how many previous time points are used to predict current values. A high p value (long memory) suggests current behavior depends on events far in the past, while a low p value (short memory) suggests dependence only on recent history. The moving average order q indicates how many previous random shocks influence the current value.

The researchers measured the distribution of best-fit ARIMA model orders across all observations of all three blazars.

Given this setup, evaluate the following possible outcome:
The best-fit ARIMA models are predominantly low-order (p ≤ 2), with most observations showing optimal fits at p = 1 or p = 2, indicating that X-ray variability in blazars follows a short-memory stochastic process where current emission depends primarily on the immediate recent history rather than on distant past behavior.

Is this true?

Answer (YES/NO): YES